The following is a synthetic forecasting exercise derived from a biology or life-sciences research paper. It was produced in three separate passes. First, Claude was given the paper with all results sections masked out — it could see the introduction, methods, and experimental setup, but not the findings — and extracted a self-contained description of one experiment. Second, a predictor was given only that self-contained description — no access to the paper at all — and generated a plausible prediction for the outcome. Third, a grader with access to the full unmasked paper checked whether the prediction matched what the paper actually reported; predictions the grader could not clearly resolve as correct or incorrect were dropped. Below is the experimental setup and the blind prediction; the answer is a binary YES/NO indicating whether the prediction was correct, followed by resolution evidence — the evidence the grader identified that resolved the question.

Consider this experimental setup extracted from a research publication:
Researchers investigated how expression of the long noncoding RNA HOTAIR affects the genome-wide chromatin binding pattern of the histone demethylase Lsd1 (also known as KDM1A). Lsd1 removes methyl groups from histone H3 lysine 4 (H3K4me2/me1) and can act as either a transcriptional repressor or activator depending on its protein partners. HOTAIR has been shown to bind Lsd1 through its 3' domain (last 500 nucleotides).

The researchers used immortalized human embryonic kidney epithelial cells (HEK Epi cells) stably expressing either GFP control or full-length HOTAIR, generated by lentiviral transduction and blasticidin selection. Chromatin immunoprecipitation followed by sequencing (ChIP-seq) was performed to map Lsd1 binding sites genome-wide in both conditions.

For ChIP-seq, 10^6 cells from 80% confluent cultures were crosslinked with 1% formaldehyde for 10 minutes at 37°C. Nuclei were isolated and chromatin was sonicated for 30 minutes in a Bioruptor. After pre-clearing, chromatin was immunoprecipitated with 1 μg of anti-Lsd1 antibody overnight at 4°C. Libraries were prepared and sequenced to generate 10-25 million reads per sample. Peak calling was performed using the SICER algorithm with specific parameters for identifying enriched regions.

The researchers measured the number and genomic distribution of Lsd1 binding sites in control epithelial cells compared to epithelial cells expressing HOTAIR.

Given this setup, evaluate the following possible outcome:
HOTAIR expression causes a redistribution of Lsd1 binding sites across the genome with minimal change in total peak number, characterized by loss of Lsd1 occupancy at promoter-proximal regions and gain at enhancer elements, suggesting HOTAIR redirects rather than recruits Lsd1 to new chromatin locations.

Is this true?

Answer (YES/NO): NO